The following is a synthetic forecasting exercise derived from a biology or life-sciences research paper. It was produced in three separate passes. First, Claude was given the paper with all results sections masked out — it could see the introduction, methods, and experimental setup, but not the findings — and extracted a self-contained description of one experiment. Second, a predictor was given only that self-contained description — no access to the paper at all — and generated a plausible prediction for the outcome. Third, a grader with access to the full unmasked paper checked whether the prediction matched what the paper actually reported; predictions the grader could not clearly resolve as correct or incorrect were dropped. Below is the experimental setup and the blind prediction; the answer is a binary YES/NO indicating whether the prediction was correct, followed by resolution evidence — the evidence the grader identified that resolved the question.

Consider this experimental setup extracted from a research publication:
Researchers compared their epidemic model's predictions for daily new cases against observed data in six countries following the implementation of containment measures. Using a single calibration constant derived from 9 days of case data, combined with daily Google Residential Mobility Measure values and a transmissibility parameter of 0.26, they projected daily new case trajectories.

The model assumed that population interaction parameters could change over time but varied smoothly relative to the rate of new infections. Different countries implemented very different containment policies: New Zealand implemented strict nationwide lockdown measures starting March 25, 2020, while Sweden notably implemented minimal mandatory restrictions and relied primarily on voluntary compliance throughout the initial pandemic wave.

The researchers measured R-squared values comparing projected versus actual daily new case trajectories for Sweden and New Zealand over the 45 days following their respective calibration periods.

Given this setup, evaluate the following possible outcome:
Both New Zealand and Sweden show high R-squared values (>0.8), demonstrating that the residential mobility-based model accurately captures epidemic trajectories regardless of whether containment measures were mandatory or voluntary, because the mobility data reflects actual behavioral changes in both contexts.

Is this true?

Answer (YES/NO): NO